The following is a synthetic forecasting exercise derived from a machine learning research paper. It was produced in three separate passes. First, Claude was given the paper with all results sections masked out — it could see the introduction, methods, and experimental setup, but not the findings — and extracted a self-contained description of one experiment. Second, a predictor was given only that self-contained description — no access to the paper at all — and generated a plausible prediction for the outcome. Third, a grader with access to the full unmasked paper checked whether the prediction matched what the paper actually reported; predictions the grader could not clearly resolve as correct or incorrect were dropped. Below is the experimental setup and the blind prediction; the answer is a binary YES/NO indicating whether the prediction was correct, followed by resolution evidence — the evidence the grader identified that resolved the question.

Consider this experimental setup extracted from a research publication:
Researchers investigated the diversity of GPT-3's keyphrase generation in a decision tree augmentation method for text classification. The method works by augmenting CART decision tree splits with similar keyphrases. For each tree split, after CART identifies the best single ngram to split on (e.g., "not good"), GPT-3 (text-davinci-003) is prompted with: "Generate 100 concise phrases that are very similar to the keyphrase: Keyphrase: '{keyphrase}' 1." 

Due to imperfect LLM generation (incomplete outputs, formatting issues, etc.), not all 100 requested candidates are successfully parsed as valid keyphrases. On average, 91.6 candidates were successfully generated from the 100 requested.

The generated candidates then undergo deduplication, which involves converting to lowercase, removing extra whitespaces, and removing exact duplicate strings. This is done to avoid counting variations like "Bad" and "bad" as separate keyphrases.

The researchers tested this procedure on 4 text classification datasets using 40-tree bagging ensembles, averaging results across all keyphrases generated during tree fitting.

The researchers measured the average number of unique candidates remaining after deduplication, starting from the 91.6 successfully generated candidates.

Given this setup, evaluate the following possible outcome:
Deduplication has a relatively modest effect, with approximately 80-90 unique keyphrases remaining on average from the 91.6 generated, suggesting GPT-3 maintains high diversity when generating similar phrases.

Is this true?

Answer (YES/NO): YES